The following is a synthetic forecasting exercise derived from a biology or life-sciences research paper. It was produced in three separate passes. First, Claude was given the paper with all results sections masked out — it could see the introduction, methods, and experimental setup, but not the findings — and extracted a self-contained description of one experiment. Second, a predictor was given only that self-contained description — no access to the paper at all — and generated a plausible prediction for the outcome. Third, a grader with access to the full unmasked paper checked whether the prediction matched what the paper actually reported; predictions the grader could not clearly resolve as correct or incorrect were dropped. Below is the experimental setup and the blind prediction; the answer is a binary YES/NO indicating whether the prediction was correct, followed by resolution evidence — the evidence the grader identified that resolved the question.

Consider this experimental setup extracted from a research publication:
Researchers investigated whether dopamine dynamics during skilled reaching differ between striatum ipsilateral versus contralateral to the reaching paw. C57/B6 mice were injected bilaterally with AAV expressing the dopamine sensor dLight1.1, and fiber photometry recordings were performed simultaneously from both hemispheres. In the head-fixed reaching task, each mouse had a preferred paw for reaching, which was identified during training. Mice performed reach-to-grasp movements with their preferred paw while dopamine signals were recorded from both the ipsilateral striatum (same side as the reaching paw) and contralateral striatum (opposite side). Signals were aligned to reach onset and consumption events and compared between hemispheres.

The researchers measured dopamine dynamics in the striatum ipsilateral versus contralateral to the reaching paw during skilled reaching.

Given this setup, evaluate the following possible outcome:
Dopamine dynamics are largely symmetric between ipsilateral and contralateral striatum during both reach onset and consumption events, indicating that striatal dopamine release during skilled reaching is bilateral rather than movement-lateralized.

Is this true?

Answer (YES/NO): YES